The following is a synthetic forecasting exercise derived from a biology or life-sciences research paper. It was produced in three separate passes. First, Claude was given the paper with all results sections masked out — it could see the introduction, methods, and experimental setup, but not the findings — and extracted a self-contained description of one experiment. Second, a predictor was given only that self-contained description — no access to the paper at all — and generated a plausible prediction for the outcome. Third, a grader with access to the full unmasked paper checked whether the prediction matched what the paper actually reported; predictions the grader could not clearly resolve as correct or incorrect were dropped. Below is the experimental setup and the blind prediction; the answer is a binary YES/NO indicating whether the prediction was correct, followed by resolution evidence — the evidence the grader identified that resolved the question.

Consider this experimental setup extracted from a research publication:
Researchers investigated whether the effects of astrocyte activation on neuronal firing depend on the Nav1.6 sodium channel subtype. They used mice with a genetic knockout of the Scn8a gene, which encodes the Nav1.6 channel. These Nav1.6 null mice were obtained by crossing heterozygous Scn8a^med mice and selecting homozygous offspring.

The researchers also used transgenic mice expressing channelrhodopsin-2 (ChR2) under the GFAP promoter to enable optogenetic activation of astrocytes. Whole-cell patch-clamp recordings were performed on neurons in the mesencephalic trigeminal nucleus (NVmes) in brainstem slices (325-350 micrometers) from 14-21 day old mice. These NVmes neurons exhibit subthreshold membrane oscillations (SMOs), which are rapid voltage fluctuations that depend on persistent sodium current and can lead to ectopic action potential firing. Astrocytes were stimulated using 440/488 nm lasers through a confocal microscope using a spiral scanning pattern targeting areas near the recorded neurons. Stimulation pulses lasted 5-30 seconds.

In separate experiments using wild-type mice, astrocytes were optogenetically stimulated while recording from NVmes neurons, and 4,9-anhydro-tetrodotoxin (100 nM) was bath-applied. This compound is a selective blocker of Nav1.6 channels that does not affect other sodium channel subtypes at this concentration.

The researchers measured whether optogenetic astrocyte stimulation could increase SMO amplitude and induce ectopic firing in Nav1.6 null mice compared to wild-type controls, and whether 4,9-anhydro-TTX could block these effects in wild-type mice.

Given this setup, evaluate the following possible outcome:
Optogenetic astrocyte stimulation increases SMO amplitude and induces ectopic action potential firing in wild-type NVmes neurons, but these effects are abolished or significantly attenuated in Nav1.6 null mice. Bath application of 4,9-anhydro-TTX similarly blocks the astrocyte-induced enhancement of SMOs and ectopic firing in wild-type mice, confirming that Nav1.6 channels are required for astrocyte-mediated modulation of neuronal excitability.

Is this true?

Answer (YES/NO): YES